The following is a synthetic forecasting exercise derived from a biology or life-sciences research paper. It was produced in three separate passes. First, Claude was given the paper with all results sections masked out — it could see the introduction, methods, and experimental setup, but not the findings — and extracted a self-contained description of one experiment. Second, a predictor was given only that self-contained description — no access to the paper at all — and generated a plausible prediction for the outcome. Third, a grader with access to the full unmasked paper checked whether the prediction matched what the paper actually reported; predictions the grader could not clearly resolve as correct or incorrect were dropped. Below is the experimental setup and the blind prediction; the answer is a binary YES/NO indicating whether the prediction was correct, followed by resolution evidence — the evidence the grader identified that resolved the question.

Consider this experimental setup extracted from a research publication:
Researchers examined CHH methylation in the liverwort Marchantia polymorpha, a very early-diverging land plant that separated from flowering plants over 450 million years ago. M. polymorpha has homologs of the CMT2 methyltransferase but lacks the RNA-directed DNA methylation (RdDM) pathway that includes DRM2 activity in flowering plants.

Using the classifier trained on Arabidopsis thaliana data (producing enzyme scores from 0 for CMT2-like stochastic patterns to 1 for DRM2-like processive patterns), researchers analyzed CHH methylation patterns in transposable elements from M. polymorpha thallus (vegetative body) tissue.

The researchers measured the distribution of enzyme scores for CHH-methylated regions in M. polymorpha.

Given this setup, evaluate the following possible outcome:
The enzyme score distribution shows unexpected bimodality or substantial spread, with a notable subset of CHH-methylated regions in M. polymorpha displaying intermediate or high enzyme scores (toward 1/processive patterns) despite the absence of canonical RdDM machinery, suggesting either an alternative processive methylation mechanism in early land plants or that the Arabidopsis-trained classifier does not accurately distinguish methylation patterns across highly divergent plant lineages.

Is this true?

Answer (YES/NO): NO